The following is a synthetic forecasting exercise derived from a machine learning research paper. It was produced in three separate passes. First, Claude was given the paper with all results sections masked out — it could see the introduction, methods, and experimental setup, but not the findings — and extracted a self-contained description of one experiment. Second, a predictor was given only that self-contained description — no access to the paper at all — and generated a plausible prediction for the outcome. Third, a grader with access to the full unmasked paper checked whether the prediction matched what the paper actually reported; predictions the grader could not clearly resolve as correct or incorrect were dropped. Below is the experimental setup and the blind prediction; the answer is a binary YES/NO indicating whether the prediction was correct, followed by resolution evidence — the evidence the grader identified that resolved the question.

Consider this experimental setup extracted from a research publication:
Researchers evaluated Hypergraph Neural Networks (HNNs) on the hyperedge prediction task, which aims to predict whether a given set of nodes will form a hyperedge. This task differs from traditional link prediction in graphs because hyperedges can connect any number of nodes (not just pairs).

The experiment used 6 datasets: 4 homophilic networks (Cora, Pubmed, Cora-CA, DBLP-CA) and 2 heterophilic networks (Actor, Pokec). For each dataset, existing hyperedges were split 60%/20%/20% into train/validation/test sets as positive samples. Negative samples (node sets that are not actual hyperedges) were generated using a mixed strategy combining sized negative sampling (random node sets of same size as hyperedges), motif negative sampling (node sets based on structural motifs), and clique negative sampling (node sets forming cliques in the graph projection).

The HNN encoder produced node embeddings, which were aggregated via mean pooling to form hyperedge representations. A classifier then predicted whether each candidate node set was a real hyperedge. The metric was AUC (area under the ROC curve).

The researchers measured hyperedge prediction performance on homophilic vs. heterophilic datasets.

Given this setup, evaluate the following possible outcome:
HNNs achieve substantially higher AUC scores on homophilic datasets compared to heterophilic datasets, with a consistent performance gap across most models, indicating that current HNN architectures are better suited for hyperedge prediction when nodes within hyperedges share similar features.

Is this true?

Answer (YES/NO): NO